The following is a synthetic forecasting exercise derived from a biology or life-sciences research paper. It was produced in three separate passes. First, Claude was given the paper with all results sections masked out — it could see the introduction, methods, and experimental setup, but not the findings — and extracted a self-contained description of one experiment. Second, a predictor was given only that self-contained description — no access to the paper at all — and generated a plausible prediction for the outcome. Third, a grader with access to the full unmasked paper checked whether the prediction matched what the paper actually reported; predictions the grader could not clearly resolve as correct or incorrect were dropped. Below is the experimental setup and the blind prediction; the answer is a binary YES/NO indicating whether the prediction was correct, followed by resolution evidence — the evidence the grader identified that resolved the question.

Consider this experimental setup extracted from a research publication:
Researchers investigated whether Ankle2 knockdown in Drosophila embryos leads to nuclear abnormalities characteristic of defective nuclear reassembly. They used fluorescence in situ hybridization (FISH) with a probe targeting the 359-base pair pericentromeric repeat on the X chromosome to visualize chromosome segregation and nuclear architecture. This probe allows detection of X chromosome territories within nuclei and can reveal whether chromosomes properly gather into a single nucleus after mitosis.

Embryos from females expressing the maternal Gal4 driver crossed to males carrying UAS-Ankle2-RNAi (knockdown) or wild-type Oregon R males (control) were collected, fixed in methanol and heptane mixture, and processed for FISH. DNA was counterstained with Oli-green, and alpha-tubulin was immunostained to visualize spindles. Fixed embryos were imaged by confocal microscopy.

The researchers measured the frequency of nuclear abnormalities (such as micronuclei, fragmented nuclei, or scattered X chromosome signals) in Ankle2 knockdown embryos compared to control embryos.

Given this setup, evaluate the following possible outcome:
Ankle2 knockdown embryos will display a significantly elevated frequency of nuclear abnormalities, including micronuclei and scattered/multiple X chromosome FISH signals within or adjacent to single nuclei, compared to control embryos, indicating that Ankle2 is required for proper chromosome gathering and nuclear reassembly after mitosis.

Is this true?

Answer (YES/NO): NO